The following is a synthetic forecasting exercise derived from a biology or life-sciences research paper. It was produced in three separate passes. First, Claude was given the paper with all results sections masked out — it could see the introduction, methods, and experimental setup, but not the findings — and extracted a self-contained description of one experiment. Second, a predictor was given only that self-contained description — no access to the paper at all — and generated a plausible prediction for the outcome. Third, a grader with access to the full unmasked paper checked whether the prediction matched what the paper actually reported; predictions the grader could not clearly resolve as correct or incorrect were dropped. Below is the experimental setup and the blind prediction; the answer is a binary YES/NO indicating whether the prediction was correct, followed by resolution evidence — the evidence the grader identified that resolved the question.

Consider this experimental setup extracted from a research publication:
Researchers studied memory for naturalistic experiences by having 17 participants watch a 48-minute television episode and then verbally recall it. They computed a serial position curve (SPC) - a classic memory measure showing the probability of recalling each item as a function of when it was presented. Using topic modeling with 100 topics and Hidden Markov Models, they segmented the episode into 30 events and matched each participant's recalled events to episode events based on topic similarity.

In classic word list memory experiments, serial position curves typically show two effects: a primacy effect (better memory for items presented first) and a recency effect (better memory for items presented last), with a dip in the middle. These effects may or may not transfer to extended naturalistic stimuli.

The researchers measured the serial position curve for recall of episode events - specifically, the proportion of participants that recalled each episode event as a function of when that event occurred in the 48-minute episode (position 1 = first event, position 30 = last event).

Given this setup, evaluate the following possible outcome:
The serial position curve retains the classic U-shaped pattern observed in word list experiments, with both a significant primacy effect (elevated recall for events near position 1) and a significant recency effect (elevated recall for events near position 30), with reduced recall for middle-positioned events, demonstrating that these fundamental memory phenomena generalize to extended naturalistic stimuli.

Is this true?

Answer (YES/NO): NO